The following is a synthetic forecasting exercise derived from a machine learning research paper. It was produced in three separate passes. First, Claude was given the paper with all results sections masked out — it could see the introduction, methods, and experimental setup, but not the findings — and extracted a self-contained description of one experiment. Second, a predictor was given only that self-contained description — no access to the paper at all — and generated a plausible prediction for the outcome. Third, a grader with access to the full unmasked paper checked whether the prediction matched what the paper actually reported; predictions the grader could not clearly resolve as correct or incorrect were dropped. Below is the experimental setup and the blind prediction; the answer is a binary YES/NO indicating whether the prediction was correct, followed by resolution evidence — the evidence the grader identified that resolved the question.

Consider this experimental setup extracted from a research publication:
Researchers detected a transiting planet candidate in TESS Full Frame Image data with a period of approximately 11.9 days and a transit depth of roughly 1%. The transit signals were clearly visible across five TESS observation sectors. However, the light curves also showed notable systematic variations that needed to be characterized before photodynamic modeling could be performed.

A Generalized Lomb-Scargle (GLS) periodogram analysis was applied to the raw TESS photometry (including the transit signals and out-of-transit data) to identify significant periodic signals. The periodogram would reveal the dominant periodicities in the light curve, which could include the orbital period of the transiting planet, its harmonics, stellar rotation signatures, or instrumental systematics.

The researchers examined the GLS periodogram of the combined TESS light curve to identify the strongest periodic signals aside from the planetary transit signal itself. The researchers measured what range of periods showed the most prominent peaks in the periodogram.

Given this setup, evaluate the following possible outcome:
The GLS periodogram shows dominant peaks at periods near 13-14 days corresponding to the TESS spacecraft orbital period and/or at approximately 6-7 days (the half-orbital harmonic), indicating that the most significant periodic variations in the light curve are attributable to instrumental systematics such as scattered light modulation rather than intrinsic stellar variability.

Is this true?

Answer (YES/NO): NO